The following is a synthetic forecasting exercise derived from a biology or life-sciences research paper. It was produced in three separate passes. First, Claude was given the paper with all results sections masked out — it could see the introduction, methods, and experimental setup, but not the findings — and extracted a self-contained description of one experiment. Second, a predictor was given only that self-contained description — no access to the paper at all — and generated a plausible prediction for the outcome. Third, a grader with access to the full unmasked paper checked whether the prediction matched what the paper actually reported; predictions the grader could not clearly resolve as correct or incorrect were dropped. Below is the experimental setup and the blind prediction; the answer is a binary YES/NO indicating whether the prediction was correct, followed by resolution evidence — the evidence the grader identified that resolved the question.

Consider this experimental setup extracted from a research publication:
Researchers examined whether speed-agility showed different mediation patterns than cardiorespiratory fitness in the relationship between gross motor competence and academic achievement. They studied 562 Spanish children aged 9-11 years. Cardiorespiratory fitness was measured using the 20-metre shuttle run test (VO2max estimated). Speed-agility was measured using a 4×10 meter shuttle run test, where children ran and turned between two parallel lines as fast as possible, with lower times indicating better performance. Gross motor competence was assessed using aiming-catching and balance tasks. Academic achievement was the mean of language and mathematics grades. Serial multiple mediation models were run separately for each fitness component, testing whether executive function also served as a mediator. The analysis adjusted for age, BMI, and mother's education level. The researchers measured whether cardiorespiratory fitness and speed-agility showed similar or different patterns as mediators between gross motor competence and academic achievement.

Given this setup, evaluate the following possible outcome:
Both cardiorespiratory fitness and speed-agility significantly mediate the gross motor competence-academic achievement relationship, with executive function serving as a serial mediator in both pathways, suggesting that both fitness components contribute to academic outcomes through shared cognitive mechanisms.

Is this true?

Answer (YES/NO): NO